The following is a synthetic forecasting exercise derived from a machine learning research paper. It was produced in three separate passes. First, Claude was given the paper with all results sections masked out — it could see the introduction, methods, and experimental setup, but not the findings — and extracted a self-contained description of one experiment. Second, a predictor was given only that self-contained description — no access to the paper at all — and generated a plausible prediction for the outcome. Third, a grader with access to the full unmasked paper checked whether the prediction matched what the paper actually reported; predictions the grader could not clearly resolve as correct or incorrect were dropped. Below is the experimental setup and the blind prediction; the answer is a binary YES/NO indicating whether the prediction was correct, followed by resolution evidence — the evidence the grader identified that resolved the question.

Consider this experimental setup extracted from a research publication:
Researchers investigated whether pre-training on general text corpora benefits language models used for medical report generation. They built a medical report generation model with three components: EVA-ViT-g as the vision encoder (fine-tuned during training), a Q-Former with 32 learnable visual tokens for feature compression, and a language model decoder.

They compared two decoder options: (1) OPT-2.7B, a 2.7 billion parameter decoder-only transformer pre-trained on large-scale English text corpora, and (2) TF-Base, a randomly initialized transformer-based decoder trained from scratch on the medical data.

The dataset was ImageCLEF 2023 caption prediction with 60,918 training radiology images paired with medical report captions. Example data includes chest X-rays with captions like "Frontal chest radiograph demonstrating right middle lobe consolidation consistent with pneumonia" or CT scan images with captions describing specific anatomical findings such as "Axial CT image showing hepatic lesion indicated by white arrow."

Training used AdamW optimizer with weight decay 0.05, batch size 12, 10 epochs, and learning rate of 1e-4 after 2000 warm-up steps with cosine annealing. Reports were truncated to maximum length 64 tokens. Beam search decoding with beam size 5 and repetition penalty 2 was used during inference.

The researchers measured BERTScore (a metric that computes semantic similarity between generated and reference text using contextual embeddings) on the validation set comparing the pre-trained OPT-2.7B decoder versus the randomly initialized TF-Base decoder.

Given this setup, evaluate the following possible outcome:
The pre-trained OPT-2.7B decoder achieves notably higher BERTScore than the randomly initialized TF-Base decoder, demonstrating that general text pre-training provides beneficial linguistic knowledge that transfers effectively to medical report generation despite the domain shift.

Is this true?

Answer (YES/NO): YES